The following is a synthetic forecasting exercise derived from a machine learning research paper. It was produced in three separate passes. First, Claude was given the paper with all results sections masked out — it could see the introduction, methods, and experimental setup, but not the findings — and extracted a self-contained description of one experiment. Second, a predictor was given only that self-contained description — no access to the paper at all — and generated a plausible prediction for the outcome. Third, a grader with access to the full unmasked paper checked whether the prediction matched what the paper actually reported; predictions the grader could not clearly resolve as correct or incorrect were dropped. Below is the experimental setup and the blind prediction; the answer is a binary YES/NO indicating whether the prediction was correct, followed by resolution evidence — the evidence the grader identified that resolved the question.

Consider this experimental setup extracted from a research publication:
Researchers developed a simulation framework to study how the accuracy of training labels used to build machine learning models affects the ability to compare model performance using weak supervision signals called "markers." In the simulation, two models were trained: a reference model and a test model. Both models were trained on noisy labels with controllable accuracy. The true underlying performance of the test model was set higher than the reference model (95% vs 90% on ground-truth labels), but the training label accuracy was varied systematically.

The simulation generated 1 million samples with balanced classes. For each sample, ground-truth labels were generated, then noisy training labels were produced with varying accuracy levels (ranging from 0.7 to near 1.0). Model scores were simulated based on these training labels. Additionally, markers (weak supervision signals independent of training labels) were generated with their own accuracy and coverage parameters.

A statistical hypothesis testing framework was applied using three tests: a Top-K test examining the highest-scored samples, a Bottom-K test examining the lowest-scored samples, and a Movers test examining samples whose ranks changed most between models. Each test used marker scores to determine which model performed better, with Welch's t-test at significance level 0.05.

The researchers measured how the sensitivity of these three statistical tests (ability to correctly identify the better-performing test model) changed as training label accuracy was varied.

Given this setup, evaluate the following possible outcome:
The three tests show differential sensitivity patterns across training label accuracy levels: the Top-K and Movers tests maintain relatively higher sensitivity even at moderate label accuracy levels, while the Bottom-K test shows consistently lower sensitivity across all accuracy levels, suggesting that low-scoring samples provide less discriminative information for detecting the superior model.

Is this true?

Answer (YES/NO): NO